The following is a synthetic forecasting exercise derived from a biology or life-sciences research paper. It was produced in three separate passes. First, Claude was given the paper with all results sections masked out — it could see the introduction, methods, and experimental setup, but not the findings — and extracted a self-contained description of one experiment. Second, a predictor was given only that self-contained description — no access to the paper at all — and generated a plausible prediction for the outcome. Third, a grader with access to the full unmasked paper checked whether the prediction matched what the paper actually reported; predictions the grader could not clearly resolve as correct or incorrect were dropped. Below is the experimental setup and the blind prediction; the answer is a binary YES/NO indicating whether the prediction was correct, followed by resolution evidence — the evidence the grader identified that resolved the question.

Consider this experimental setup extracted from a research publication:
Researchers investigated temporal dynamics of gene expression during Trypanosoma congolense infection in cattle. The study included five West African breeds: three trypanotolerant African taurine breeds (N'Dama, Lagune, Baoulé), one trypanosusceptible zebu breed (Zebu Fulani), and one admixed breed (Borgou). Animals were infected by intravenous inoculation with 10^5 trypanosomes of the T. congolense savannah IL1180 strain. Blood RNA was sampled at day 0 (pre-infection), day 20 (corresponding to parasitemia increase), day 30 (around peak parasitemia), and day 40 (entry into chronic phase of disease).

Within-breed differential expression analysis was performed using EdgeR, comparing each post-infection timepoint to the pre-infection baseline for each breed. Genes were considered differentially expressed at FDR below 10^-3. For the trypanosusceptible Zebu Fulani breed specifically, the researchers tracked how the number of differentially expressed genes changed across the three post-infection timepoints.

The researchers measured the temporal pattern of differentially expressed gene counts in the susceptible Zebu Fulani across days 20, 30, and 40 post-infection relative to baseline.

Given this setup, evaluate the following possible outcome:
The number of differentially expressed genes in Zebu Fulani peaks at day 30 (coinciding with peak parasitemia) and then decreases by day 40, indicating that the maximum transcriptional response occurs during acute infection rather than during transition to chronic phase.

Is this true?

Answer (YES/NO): NO